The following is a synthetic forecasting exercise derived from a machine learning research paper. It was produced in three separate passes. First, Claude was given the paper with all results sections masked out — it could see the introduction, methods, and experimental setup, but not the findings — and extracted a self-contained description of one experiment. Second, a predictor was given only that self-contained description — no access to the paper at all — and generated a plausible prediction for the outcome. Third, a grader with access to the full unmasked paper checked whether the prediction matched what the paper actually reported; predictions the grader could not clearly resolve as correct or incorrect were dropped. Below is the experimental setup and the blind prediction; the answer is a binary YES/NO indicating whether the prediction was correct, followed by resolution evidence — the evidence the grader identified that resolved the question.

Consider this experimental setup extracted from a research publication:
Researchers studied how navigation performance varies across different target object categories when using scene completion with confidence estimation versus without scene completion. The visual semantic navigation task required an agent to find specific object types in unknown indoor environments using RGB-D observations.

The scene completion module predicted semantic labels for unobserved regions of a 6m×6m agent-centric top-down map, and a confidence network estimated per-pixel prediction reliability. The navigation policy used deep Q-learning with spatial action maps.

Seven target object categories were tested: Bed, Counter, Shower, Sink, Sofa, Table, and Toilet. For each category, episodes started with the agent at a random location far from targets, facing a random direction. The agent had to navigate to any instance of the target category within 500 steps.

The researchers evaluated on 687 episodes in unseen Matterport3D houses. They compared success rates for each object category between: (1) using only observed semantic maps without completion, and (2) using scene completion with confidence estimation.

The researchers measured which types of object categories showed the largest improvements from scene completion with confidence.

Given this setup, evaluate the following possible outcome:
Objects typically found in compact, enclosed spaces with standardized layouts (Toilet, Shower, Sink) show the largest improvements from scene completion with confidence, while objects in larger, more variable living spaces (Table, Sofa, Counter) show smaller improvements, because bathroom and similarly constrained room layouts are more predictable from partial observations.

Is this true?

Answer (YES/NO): NO